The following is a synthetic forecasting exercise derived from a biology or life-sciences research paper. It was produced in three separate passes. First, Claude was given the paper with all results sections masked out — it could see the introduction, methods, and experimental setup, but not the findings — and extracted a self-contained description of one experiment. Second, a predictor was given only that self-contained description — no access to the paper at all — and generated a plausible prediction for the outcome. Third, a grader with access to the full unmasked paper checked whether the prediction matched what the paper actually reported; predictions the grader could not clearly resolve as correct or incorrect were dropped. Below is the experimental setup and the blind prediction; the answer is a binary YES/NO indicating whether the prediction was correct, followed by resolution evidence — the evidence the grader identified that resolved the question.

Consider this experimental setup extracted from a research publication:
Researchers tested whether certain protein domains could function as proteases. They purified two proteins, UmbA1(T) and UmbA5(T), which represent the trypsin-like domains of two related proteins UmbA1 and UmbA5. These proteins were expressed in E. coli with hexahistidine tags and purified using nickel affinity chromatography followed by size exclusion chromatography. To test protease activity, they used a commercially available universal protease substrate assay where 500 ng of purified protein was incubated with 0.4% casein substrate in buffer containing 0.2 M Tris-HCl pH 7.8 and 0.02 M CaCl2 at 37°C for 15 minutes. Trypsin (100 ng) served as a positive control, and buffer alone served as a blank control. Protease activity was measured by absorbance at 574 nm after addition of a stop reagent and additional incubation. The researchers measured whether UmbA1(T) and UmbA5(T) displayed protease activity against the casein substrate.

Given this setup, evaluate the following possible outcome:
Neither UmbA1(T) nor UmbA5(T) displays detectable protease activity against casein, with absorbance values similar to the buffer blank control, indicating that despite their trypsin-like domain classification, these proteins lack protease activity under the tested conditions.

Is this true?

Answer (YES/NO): YES